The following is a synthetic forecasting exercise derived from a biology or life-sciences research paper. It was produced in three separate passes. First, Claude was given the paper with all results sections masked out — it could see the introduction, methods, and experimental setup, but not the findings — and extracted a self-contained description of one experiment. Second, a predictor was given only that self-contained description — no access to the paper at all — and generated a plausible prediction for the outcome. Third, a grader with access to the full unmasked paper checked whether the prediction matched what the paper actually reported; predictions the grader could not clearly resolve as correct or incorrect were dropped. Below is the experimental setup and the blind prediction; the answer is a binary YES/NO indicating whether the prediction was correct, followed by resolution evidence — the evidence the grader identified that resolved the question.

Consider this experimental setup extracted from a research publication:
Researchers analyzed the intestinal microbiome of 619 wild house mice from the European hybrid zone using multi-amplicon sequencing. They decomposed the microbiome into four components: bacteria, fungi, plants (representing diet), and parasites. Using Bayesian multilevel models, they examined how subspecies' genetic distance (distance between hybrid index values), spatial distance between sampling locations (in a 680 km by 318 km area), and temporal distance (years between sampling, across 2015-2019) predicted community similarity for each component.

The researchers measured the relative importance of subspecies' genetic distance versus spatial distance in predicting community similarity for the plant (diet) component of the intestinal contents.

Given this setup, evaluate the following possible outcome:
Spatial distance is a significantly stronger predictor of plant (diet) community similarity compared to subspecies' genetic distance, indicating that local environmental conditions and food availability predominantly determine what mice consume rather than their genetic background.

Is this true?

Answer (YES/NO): YES